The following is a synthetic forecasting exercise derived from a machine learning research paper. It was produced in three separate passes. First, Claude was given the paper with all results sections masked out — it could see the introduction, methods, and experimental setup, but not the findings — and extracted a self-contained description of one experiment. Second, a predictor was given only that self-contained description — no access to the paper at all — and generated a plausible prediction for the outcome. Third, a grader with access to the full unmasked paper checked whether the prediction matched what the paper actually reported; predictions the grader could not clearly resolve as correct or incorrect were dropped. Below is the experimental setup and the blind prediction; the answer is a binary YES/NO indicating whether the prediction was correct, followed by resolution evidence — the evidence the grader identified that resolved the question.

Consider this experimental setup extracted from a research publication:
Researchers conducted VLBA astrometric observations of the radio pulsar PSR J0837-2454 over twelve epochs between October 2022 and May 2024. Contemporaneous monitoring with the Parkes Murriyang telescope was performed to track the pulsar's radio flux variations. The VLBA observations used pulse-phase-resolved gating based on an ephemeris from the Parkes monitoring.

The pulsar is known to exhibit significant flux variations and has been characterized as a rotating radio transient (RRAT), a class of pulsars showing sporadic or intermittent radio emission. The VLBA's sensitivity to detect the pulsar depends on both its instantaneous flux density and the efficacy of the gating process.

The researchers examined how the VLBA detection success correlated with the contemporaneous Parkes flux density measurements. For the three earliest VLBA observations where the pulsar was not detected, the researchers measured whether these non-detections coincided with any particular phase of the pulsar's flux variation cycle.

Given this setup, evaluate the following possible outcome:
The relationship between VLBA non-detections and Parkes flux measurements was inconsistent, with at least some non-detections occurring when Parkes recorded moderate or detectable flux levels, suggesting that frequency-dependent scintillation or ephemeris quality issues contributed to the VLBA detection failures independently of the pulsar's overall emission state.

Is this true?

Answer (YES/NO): NO